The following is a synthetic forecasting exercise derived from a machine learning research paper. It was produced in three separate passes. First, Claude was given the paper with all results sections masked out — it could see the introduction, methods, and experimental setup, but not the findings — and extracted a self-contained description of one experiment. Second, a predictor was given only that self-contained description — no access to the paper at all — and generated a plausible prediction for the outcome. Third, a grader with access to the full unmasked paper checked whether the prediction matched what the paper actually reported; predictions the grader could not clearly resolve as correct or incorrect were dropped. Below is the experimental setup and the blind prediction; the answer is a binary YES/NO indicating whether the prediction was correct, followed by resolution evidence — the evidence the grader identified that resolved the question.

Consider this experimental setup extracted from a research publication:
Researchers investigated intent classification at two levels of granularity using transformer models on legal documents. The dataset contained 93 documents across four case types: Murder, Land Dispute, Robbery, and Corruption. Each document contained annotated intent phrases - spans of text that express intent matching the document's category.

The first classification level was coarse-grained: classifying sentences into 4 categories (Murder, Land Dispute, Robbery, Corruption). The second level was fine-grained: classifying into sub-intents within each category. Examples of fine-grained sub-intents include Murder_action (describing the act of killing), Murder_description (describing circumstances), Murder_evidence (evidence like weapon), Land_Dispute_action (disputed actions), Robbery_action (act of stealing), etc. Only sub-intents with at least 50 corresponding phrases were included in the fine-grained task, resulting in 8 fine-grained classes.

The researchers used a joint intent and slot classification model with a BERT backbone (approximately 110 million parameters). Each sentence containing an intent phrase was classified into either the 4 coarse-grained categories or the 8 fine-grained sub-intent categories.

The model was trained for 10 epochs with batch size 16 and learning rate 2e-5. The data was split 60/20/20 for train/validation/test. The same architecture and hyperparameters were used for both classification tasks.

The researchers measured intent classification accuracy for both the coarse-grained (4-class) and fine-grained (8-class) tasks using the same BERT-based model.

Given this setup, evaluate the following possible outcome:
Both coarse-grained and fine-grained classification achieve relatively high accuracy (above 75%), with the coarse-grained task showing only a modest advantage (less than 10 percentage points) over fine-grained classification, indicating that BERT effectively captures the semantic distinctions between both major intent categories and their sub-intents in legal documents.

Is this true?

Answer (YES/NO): NO